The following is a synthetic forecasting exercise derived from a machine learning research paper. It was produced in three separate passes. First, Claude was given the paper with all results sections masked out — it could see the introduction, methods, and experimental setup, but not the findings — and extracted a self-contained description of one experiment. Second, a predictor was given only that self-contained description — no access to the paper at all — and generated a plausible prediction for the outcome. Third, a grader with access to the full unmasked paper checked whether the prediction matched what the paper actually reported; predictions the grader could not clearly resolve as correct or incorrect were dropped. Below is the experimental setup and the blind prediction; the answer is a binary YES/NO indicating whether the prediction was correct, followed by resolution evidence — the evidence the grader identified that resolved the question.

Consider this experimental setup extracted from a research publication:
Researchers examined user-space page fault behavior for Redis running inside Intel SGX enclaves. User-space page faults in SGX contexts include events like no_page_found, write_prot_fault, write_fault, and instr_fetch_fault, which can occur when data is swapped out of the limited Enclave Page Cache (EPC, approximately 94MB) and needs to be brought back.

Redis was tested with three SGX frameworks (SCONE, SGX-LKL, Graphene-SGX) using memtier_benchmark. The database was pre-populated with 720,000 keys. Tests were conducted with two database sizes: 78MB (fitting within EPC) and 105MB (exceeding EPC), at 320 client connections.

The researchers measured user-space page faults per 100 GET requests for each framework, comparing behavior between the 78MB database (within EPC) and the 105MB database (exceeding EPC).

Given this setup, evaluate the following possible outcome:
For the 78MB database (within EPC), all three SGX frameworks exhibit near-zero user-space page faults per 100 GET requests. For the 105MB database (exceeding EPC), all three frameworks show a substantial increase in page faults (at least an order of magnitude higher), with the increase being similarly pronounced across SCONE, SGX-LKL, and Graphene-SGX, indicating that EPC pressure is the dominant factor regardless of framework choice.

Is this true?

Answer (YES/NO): NO